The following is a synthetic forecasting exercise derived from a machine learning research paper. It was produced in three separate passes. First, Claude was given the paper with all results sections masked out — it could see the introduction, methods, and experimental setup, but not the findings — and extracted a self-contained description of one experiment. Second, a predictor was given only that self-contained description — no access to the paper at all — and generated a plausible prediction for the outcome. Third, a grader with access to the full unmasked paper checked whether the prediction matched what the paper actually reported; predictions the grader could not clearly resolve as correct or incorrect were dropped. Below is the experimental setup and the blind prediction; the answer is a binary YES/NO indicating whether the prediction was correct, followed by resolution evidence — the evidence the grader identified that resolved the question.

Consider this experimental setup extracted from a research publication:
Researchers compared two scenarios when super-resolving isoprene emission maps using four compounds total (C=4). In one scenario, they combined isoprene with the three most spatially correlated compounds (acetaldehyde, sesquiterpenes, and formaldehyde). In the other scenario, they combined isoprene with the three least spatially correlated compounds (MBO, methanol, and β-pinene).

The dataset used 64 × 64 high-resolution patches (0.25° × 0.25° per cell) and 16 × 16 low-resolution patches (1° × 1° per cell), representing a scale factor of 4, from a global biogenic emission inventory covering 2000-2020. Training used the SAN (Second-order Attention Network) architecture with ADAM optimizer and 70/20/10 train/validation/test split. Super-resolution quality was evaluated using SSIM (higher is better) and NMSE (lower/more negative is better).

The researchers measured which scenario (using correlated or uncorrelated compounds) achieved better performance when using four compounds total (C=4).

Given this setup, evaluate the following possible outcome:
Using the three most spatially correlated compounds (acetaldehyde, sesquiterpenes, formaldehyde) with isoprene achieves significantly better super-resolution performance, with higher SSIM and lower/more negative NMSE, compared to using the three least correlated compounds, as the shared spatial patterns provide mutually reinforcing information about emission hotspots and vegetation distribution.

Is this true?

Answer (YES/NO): NO